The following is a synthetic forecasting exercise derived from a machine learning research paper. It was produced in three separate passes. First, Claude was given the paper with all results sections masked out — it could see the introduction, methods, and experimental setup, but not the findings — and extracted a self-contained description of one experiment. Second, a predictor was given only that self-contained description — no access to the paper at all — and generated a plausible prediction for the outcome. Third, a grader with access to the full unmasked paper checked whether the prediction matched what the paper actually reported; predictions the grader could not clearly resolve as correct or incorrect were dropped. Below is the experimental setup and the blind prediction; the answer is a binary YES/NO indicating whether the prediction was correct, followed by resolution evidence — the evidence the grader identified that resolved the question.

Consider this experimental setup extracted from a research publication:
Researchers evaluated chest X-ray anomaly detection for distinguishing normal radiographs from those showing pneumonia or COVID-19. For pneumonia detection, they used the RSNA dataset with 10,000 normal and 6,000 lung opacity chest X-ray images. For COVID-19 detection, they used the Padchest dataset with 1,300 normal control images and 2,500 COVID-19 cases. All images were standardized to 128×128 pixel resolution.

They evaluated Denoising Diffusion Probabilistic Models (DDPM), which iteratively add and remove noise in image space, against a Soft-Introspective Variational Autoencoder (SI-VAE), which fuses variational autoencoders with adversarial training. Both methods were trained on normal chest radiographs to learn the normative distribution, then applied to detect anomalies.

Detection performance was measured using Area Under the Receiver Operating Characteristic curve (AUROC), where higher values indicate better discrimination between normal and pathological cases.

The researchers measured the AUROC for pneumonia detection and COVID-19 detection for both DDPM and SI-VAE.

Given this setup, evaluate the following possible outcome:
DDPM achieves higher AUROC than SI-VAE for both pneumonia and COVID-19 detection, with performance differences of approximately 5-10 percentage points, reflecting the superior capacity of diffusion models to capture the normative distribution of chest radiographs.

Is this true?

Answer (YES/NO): NO